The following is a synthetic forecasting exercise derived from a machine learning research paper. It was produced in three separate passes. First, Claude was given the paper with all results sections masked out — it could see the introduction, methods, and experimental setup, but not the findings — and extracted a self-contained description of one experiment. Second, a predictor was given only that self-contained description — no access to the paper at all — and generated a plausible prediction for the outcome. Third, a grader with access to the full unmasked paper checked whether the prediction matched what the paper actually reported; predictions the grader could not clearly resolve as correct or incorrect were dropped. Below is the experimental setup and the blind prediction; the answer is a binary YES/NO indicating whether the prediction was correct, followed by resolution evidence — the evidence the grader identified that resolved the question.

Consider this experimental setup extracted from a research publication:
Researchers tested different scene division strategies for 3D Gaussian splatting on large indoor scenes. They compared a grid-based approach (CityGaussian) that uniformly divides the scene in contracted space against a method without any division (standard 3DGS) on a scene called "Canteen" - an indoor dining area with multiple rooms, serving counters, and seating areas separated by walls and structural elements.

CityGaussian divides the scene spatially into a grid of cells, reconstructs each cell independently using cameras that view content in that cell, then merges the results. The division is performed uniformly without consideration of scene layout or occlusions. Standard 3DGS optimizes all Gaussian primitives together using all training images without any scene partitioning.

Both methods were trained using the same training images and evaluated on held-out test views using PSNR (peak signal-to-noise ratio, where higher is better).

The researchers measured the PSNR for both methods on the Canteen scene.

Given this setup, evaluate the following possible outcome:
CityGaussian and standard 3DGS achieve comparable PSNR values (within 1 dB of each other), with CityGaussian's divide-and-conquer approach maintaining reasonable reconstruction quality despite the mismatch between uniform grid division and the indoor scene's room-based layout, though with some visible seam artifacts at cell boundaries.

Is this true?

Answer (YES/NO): NO